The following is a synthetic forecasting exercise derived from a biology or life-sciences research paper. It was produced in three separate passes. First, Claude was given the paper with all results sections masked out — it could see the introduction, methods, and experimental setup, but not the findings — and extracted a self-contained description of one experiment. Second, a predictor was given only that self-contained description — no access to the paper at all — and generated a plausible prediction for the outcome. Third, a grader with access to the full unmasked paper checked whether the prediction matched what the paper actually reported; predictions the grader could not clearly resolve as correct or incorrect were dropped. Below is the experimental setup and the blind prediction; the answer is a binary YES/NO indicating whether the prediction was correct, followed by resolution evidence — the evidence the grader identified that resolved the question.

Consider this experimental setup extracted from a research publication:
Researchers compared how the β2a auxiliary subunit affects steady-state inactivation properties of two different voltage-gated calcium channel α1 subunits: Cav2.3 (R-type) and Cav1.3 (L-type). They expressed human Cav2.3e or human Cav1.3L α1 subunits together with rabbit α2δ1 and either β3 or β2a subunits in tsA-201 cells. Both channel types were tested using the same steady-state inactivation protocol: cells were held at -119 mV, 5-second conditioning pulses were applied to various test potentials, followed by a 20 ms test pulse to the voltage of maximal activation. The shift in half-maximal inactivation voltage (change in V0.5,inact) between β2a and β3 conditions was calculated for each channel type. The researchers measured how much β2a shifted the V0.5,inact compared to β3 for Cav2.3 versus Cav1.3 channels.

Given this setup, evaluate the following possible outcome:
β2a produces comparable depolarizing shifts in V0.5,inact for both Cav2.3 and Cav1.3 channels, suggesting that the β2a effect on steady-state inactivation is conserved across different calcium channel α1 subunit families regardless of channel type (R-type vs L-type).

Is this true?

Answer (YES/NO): NO